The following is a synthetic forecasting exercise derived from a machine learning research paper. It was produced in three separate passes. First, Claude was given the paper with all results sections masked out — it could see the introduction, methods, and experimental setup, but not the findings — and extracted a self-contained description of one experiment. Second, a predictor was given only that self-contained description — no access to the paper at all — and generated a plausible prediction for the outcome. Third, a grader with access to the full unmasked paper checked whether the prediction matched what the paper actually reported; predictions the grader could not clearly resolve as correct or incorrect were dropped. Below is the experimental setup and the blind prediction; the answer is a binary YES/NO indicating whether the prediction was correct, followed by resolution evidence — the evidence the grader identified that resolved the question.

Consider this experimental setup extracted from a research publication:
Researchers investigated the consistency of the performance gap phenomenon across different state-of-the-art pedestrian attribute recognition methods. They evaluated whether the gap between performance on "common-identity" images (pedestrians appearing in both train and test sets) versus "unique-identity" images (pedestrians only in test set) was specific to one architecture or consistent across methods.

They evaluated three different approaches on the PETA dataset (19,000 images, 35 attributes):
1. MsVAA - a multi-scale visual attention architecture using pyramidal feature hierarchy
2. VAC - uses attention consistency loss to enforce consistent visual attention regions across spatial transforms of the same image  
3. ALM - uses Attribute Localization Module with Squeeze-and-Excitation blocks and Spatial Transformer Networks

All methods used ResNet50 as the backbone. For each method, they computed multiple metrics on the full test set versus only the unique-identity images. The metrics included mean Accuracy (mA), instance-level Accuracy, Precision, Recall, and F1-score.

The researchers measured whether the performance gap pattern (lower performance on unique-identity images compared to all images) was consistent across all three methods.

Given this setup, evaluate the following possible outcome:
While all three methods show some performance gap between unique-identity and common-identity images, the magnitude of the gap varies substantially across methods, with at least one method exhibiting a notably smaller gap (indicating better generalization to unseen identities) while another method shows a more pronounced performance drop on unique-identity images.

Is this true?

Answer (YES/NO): NO